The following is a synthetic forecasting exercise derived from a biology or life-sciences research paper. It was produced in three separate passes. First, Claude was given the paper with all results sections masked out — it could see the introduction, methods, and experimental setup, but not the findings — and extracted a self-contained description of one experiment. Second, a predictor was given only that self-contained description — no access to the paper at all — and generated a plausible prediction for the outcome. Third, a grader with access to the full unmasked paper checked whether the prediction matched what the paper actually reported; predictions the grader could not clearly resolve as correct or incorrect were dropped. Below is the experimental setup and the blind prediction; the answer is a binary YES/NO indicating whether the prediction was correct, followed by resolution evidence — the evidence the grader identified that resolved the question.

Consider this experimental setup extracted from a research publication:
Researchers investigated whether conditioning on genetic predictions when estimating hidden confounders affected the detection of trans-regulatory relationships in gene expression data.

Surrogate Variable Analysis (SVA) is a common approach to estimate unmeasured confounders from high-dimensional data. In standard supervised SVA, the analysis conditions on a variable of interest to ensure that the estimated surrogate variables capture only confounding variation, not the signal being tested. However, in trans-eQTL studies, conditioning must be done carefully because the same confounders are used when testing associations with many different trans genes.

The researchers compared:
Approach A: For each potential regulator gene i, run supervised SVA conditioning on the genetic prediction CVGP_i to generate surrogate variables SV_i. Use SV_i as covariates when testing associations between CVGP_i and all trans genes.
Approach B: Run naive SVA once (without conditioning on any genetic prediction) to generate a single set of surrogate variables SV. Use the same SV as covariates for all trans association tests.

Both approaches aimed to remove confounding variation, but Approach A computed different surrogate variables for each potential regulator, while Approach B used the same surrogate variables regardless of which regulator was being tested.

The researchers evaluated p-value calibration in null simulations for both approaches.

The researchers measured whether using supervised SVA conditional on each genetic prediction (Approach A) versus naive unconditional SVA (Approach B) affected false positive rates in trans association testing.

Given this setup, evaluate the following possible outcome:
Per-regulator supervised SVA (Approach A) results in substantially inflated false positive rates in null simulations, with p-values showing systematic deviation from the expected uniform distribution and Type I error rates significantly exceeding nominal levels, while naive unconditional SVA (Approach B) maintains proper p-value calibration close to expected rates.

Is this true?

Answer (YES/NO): NO